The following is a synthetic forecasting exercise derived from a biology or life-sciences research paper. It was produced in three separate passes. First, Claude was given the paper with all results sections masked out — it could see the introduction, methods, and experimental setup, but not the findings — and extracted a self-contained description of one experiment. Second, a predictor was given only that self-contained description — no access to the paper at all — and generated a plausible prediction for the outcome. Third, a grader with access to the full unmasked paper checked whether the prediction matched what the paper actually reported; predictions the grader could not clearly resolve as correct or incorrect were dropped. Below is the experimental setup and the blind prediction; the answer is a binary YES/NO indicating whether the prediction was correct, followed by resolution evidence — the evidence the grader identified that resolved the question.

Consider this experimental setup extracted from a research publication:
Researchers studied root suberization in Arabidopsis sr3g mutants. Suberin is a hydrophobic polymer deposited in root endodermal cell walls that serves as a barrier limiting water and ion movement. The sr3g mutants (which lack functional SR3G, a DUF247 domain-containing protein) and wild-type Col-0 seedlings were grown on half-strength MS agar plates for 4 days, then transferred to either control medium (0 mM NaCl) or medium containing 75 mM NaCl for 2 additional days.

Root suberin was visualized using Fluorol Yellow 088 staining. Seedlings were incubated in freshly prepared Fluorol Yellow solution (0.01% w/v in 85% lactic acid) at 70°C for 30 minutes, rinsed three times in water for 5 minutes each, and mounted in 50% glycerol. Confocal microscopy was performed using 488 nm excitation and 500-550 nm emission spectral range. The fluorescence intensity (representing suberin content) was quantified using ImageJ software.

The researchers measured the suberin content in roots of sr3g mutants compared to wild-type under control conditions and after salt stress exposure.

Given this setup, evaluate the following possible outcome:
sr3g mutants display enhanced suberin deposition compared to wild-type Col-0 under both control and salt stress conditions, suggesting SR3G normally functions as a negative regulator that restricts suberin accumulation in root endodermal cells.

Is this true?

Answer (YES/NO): YES